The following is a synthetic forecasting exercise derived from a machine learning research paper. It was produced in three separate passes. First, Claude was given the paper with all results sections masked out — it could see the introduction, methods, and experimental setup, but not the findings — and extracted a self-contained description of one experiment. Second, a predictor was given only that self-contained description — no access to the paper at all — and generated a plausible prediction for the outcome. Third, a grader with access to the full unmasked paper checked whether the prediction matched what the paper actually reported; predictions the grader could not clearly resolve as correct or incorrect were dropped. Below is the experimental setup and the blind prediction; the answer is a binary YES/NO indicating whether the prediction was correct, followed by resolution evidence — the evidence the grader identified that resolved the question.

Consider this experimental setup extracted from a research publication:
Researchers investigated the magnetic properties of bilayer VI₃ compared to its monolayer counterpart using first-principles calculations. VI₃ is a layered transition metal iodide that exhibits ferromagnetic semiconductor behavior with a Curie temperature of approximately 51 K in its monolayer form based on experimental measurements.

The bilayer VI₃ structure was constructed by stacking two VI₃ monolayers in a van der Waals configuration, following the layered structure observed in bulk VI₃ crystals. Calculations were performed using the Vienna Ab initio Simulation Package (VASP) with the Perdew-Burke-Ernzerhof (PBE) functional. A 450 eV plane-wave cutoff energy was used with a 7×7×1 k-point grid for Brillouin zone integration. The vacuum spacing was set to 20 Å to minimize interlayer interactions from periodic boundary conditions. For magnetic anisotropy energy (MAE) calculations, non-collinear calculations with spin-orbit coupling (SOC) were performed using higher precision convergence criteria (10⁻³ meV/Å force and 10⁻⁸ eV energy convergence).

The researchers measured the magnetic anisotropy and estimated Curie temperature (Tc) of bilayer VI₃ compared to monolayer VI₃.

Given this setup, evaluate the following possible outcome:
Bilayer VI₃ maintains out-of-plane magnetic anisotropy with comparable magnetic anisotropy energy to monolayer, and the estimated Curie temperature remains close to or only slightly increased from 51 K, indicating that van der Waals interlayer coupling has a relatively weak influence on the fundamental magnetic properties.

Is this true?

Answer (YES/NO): YES